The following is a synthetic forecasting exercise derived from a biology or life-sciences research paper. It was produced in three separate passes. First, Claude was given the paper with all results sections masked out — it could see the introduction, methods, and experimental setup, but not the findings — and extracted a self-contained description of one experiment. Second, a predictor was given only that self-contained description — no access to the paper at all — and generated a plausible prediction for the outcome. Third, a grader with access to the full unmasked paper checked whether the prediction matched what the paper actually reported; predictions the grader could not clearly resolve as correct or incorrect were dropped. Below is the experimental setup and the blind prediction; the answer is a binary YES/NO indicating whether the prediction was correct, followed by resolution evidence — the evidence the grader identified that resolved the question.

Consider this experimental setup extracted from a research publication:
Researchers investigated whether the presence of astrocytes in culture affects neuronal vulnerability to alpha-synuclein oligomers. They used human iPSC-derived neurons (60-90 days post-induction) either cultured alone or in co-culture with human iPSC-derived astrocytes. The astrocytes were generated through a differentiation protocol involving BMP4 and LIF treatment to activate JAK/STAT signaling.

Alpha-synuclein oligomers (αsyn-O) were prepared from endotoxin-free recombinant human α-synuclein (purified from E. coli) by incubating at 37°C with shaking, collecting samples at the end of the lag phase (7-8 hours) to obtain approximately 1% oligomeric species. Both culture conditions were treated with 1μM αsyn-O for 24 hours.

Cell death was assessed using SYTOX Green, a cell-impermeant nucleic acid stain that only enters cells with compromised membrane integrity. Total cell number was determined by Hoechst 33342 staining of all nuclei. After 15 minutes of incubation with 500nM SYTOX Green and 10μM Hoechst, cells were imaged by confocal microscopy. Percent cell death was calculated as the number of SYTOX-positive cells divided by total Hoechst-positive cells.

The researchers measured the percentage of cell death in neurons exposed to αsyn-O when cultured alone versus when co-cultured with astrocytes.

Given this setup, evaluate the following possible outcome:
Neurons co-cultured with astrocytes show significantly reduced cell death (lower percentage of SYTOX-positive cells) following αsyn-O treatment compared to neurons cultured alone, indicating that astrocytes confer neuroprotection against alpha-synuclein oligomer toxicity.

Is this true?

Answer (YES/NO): NO